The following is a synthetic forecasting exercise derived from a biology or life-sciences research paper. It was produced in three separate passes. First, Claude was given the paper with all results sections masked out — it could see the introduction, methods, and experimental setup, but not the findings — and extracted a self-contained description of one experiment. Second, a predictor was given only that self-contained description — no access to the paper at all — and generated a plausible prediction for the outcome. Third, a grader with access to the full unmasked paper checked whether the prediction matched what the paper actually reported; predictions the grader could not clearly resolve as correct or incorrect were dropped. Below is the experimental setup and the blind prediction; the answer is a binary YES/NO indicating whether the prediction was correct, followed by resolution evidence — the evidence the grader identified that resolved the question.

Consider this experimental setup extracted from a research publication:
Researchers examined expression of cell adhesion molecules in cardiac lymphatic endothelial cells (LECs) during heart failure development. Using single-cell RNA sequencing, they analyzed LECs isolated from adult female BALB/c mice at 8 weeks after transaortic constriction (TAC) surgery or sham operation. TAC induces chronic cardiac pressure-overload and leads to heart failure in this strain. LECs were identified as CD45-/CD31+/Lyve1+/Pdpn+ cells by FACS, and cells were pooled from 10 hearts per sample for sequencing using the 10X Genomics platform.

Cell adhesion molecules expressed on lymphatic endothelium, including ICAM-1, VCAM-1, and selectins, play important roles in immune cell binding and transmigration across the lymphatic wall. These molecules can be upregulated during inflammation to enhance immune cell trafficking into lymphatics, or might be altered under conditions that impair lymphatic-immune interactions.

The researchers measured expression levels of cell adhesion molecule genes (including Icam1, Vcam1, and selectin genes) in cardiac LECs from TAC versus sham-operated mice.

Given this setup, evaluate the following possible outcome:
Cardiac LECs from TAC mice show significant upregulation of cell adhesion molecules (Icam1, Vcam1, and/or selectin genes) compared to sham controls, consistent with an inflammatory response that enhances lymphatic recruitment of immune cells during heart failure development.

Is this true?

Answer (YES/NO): NO